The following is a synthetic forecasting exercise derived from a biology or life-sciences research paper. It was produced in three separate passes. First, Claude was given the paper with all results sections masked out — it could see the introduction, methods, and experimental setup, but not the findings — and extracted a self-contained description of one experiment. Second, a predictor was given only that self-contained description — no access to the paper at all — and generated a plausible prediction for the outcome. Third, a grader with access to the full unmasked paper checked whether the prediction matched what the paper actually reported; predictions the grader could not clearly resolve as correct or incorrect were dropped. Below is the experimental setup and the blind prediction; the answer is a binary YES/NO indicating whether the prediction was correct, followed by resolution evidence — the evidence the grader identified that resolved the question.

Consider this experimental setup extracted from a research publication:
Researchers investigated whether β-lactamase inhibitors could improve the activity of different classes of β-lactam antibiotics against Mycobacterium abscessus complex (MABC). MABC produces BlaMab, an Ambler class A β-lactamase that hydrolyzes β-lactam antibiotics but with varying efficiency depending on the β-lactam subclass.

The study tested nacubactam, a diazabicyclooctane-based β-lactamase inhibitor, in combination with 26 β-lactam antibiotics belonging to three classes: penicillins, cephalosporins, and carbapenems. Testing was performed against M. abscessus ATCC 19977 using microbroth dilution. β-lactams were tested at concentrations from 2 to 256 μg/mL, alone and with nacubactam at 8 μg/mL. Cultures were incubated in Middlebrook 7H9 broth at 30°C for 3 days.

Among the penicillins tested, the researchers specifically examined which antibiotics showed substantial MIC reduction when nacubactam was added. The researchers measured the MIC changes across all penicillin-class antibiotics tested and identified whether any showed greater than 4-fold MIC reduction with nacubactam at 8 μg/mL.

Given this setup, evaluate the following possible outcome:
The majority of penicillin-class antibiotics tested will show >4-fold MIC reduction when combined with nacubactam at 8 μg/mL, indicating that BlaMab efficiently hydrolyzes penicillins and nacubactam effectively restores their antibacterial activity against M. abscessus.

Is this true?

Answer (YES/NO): NO